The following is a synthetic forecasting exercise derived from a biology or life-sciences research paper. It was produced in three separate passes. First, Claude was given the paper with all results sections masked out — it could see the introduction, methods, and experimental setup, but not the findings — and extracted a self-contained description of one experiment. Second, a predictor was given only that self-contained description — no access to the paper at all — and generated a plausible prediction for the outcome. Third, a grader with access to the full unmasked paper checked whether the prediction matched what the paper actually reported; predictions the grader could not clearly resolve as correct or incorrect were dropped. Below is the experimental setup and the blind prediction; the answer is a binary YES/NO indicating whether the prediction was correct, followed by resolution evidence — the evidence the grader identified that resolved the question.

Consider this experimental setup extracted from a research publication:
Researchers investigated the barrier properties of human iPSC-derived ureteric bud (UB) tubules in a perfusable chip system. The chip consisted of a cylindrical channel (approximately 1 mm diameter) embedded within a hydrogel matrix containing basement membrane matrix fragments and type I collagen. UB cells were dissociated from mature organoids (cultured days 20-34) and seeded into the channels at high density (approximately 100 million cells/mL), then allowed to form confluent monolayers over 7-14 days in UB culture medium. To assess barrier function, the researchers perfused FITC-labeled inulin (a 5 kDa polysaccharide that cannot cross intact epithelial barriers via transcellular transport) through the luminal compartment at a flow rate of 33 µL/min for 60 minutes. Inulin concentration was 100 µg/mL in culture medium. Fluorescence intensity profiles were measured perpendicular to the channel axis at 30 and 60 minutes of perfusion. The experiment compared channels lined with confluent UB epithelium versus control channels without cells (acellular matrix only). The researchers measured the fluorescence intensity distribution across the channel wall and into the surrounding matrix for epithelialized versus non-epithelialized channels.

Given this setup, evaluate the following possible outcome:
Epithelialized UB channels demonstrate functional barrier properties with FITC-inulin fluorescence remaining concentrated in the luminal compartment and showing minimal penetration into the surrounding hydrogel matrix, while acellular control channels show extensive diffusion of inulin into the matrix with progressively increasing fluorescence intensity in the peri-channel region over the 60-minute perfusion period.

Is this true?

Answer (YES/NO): YES